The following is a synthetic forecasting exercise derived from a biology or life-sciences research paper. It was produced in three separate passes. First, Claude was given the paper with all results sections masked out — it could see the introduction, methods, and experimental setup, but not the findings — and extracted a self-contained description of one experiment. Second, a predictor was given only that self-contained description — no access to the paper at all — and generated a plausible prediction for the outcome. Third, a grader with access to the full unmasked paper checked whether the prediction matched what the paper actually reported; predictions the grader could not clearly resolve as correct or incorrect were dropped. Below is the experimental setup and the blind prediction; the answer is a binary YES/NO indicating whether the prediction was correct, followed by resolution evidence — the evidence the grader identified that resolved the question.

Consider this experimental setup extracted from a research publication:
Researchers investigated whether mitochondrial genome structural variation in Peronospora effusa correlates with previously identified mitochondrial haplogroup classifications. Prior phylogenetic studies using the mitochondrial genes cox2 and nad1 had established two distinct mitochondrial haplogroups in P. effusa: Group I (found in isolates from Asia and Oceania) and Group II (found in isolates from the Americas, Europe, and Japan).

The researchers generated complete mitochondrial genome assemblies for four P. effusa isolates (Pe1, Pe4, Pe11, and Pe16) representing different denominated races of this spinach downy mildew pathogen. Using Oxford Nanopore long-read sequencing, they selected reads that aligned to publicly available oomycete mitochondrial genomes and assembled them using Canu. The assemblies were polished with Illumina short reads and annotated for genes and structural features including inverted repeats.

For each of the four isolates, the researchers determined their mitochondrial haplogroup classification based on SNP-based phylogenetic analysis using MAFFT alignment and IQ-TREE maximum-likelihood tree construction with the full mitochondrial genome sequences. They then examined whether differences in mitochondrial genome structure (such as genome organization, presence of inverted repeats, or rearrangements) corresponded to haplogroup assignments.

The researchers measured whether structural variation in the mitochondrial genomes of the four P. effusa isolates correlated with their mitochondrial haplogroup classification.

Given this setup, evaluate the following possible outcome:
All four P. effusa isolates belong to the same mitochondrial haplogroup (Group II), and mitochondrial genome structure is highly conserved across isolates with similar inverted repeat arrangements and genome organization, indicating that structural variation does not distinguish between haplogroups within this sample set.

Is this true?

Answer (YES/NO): NO